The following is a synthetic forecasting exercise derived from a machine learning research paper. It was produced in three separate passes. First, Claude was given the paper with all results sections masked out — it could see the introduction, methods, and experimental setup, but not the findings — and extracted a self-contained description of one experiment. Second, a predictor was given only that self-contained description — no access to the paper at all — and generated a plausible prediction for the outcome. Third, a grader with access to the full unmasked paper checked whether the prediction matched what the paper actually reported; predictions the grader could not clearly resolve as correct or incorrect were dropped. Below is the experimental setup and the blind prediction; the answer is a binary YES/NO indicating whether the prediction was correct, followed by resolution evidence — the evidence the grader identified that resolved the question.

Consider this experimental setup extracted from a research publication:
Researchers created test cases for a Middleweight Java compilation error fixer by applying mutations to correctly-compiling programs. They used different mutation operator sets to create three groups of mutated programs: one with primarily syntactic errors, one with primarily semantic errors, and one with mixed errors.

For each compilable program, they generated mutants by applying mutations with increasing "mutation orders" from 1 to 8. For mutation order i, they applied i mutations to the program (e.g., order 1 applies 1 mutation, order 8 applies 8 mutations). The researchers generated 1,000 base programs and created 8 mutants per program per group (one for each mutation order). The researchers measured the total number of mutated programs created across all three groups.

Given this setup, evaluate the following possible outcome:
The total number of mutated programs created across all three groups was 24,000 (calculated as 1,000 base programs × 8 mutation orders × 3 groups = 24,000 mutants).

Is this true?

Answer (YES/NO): NO